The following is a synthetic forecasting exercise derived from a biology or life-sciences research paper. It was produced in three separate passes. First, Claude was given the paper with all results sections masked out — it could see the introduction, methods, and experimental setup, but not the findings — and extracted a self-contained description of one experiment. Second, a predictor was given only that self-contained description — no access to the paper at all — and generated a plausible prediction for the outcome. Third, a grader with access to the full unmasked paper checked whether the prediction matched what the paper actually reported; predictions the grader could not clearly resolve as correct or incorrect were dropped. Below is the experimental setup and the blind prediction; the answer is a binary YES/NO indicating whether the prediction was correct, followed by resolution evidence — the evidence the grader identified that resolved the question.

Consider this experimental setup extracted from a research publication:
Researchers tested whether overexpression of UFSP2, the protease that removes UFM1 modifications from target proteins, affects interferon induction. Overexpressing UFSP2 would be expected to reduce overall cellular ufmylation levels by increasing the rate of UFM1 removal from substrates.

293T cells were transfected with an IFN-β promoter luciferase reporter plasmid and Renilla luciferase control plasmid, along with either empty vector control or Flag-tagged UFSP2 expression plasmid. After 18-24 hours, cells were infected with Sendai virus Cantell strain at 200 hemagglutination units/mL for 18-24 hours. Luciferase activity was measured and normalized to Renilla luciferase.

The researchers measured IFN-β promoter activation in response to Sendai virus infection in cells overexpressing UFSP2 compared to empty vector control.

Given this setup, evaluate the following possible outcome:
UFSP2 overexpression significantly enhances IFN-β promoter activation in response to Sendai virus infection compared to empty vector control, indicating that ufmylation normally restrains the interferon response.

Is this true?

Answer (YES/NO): NO